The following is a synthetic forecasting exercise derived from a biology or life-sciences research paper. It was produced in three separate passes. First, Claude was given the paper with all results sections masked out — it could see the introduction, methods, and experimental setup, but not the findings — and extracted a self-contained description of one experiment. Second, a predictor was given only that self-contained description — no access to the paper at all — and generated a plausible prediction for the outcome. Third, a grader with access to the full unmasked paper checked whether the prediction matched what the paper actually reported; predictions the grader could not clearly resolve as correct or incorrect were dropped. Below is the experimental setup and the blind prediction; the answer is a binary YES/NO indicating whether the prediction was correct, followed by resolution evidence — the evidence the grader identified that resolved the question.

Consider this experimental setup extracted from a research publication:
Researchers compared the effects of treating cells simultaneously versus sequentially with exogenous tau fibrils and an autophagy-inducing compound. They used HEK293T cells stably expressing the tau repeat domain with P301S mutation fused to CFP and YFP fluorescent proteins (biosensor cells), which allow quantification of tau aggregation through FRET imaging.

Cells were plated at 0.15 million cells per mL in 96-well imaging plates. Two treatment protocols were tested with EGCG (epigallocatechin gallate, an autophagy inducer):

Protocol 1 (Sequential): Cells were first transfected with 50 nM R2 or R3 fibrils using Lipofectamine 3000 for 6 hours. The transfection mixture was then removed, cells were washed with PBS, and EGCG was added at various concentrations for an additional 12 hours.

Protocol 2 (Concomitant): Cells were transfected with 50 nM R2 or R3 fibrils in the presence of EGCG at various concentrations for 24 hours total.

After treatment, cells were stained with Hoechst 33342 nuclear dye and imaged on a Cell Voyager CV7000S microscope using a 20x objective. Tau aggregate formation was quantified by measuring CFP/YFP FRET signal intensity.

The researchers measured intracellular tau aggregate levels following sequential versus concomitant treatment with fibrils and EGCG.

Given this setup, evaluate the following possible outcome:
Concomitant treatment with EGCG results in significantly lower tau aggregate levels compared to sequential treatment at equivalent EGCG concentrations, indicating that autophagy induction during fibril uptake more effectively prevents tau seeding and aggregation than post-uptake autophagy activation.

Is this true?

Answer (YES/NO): NO